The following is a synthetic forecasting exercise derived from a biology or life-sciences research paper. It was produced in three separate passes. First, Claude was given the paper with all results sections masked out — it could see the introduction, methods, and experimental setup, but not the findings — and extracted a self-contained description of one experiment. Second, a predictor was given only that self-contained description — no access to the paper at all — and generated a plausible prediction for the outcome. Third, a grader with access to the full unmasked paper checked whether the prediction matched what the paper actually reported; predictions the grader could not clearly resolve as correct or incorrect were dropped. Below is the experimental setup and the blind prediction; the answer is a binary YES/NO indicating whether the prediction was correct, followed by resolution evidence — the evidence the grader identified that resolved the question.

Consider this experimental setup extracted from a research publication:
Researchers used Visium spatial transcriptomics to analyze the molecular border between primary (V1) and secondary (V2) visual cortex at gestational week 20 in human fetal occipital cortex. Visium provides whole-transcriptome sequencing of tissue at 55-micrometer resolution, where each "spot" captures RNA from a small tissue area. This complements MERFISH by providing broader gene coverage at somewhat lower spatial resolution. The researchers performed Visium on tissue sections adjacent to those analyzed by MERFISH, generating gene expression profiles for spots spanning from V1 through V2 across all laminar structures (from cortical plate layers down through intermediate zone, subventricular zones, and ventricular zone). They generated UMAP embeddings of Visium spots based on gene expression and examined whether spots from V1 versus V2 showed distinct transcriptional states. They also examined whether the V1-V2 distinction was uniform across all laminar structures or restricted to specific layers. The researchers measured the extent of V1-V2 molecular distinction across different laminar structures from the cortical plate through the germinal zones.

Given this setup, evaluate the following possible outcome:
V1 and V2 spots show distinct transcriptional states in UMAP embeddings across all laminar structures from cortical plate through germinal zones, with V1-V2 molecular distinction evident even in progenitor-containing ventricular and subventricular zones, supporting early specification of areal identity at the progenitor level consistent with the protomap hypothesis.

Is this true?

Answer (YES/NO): NO